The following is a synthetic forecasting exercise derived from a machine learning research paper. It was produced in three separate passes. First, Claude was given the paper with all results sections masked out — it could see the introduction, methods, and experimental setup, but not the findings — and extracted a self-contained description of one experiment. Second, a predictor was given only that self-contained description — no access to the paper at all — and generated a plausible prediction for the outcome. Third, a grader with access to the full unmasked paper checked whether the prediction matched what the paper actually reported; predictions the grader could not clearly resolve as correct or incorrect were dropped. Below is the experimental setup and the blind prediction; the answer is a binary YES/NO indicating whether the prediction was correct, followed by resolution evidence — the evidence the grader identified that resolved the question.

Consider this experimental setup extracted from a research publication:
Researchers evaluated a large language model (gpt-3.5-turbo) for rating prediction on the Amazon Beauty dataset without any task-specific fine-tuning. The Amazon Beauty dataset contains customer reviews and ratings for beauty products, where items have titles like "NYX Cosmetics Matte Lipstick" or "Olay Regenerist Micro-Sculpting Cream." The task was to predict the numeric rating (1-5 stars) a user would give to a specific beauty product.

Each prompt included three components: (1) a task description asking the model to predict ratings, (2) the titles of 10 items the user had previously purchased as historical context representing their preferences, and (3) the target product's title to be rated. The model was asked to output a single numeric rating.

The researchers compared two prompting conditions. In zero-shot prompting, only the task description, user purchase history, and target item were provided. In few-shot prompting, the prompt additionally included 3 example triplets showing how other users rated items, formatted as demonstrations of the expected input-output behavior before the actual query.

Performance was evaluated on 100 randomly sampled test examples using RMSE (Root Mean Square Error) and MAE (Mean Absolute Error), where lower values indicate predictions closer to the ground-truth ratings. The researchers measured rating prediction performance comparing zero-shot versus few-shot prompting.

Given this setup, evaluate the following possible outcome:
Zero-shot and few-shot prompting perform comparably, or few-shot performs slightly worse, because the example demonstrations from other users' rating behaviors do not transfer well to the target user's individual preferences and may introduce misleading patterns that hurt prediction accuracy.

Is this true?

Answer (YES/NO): NO